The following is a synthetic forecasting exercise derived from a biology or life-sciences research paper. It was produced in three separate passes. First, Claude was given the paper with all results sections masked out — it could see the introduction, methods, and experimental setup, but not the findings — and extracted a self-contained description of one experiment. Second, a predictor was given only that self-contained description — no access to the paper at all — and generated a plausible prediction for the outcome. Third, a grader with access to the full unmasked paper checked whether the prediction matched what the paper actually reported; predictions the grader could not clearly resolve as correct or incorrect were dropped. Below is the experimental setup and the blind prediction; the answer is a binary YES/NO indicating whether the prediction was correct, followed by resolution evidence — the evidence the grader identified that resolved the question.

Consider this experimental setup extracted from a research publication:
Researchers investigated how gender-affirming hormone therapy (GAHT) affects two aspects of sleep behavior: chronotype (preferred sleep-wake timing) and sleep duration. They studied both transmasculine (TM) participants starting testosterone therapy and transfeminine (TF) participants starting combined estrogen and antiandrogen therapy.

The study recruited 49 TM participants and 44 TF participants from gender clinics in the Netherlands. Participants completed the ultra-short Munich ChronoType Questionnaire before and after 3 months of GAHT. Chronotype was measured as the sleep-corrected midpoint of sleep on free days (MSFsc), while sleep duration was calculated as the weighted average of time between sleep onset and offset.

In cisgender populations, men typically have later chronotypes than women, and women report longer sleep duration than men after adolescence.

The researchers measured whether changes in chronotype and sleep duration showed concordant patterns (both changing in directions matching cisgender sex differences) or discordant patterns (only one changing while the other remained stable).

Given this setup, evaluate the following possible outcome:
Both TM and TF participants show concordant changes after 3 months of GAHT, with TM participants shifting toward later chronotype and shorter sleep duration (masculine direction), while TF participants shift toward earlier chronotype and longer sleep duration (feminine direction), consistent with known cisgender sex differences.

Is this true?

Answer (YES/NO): NO